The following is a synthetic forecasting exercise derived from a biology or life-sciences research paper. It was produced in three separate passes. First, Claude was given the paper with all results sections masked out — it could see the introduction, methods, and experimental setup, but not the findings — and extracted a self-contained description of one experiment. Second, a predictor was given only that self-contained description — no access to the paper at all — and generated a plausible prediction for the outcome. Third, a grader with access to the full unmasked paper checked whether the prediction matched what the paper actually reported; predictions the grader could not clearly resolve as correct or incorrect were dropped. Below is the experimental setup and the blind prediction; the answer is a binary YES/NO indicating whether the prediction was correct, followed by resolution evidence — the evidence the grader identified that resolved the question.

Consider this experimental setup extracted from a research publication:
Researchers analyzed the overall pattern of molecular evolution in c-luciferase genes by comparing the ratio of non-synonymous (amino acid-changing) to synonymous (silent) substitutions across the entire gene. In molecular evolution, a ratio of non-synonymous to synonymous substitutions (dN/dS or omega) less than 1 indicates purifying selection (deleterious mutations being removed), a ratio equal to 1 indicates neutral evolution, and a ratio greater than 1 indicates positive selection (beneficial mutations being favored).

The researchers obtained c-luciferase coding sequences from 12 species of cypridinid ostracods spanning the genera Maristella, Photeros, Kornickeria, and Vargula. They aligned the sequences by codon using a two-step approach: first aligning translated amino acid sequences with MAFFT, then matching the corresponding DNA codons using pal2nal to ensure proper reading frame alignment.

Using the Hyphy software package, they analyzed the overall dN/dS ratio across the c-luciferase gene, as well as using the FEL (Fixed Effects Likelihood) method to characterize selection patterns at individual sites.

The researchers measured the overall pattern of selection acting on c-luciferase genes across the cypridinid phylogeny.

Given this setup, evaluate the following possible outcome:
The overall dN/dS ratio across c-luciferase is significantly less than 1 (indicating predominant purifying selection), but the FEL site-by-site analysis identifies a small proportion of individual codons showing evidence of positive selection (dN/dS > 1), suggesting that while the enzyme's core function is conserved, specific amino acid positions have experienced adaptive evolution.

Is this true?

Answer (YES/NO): YES